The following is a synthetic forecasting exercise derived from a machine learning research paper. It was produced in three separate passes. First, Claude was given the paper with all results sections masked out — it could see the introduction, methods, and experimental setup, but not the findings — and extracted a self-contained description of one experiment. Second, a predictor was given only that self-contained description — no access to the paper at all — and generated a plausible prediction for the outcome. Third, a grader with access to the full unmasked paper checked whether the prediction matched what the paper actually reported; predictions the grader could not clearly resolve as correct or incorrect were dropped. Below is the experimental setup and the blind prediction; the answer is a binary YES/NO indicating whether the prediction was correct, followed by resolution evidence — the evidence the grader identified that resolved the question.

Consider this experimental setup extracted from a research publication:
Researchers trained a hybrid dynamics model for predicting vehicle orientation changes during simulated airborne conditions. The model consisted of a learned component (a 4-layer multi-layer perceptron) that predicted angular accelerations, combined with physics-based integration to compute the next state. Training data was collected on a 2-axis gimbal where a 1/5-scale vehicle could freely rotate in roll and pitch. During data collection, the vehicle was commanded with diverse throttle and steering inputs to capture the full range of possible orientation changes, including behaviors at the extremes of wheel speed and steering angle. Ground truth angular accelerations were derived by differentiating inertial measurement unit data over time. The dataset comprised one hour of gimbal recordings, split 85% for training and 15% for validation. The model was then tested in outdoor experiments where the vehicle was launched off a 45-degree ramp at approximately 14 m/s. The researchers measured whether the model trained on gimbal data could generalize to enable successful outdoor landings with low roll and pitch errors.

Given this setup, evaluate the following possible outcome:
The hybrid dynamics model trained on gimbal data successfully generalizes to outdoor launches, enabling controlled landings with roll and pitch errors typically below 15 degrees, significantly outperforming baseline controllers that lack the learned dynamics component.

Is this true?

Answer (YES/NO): NO